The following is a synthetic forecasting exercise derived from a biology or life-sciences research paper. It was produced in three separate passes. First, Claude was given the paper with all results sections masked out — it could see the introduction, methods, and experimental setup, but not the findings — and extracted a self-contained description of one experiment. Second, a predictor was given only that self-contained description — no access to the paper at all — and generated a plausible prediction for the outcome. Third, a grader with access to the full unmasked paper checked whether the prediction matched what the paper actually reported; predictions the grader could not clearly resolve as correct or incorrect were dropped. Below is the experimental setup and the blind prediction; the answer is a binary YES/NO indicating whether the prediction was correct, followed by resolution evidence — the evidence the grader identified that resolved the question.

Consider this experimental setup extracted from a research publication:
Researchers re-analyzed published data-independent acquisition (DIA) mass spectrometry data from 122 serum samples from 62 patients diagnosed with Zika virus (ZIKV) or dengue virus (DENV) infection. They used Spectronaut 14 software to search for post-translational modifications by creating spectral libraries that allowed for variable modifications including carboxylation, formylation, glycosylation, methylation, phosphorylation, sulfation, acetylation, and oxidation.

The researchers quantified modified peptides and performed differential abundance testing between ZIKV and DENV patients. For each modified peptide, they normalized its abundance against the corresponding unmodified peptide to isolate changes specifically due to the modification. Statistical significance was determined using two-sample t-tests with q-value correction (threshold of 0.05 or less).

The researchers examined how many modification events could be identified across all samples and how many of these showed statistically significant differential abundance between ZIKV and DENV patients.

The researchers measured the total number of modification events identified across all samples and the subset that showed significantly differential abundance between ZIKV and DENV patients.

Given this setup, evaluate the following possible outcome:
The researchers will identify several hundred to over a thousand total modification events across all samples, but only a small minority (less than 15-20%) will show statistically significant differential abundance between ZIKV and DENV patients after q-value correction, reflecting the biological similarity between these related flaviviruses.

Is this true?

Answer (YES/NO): NO